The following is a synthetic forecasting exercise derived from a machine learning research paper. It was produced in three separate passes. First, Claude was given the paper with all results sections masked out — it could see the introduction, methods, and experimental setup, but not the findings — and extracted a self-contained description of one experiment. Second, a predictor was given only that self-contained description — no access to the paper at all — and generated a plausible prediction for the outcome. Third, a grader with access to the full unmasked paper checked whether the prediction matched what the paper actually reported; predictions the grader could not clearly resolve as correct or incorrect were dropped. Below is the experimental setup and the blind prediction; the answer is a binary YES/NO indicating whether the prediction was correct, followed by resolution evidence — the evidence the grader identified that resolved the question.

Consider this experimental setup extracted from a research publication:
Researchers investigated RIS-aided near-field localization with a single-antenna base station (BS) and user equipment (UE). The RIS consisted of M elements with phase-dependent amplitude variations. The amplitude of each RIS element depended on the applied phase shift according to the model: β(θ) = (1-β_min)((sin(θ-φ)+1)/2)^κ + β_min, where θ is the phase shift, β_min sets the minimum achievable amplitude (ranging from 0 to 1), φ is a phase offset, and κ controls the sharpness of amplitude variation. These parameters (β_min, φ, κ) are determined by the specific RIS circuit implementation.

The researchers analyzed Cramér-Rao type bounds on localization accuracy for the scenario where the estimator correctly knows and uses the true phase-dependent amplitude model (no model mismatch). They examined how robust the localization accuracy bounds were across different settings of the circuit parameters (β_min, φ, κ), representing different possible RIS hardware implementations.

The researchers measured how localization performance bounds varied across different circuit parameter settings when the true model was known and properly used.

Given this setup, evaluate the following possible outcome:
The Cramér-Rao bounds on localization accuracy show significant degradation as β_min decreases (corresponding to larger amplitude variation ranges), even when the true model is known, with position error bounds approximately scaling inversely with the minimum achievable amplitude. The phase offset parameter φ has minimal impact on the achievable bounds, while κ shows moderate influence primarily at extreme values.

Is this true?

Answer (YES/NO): NO